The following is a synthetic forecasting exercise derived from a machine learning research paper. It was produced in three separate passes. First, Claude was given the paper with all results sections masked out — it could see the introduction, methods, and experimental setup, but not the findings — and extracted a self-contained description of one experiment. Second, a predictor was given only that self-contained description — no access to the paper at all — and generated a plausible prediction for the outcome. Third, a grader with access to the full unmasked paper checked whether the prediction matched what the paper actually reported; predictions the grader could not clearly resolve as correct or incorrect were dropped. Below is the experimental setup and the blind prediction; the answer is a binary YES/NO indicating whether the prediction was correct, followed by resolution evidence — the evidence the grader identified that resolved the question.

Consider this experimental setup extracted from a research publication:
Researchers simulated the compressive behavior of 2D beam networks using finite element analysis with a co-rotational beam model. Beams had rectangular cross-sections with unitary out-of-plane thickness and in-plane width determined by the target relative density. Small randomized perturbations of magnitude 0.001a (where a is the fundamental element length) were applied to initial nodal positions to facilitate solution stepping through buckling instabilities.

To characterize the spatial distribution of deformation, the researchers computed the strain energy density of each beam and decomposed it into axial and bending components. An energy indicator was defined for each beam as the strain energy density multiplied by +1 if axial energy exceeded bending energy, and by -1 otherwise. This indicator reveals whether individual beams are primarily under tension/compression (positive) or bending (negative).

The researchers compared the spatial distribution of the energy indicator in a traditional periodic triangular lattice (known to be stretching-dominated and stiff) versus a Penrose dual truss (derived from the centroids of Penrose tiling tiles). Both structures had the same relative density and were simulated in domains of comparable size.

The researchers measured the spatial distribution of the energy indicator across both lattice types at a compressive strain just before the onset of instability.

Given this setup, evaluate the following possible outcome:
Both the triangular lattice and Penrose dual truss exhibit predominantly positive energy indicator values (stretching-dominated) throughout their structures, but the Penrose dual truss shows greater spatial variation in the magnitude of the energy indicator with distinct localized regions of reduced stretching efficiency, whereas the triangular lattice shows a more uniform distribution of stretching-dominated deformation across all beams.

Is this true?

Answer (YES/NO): YES